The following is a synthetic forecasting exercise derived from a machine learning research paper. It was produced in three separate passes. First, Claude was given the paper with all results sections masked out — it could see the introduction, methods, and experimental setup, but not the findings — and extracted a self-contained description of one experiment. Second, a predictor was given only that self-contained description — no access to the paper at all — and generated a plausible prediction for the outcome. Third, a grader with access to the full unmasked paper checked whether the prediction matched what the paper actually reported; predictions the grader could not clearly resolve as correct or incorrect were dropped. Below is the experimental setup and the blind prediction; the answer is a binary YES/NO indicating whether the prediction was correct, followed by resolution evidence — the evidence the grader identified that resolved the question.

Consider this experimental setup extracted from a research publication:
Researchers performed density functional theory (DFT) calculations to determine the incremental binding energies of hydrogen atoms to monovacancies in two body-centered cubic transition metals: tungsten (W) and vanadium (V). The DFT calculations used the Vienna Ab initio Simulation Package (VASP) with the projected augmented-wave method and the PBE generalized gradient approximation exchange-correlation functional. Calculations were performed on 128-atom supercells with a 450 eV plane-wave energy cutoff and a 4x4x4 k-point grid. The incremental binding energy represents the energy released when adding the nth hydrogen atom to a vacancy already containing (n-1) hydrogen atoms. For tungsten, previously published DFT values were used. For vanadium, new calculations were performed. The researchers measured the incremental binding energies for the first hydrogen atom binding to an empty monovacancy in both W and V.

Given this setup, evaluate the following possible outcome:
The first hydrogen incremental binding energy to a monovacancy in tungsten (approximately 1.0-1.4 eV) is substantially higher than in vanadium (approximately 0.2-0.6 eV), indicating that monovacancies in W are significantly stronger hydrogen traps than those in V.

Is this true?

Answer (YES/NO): YES